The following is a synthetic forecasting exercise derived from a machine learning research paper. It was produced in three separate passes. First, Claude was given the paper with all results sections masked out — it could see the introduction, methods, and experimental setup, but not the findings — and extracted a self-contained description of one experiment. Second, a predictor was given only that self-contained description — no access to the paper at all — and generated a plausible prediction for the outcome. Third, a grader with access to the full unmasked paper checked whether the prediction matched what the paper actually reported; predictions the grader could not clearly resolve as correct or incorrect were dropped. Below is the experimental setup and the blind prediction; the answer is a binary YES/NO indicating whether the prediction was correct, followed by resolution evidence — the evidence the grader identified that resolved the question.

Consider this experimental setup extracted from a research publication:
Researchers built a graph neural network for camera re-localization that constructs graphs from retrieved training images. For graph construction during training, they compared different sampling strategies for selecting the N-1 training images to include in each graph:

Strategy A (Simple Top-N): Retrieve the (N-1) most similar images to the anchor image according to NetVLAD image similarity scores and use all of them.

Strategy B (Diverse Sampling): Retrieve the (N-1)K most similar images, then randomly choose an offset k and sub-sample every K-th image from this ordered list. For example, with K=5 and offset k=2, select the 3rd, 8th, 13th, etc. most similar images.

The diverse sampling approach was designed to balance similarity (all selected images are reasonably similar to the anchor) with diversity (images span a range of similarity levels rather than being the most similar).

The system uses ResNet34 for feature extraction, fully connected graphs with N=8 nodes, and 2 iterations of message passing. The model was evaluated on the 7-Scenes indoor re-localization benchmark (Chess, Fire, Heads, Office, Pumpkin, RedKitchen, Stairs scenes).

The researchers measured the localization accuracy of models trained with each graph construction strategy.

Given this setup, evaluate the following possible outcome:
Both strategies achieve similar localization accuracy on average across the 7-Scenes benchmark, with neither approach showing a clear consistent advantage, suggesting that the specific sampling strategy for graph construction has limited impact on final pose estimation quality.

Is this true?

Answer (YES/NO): NO